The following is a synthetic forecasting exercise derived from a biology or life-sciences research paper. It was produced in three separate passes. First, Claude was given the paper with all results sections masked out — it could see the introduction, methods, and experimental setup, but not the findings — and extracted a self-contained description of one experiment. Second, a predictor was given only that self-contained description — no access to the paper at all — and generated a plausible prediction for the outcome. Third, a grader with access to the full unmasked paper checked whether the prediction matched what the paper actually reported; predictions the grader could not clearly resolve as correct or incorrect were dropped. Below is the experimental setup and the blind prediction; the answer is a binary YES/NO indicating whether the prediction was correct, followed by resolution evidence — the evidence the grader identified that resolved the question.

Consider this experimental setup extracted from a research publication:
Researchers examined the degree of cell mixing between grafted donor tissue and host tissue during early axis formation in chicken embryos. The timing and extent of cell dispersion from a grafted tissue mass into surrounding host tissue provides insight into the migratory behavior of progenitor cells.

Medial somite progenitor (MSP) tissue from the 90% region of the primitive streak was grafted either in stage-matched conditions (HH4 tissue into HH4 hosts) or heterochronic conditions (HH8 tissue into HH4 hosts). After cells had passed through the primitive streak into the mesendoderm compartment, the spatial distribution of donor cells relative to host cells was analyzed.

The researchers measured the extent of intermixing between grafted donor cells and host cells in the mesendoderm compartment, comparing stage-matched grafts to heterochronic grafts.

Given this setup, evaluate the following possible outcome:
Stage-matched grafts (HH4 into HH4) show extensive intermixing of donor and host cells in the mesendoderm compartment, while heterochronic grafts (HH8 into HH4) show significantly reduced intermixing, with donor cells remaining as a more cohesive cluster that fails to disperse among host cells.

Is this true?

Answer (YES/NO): YES